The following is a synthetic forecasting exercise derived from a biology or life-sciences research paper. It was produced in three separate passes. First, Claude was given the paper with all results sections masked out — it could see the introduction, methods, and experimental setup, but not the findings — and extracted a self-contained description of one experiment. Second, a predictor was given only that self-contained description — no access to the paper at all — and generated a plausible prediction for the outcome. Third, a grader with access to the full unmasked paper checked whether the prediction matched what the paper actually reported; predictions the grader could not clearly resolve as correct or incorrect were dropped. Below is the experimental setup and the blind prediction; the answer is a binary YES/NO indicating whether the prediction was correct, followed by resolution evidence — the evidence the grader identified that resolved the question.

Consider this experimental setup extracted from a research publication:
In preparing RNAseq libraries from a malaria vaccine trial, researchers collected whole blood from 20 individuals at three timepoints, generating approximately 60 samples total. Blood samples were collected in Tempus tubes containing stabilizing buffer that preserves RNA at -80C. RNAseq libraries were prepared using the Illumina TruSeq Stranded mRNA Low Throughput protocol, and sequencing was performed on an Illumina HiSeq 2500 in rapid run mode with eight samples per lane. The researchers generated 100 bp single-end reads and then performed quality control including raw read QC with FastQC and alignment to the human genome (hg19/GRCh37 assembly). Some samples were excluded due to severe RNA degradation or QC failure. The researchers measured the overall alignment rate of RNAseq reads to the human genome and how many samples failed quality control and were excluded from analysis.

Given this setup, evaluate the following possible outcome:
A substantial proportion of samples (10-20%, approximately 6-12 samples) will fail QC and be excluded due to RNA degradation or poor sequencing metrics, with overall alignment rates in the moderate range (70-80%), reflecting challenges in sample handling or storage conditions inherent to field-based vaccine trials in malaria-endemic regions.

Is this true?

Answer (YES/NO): NO